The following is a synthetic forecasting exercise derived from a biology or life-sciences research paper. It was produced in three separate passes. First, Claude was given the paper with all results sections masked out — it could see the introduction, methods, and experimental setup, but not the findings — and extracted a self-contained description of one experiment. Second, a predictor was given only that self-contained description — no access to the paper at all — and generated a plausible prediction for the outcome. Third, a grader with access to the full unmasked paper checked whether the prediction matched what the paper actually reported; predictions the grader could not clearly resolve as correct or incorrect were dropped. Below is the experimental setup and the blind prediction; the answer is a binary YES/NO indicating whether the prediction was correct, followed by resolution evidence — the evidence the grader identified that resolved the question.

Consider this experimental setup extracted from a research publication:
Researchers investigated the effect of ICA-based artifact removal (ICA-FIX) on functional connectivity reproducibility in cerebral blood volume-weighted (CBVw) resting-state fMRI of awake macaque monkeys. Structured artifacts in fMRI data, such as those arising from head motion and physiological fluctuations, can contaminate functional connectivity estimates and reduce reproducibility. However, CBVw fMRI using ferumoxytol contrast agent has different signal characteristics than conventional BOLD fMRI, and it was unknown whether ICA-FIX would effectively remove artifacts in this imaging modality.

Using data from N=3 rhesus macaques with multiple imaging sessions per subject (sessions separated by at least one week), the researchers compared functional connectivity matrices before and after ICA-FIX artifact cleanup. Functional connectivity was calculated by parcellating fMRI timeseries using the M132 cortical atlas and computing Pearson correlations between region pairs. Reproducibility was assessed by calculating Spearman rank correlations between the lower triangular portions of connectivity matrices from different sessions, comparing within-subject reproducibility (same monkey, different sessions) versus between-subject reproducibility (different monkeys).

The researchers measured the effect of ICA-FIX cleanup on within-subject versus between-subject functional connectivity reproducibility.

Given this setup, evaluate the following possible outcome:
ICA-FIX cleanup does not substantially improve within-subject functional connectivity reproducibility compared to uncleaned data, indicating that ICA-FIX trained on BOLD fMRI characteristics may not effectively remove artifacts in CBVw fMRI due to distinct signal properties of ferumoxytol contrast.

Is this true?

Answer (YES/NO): NO